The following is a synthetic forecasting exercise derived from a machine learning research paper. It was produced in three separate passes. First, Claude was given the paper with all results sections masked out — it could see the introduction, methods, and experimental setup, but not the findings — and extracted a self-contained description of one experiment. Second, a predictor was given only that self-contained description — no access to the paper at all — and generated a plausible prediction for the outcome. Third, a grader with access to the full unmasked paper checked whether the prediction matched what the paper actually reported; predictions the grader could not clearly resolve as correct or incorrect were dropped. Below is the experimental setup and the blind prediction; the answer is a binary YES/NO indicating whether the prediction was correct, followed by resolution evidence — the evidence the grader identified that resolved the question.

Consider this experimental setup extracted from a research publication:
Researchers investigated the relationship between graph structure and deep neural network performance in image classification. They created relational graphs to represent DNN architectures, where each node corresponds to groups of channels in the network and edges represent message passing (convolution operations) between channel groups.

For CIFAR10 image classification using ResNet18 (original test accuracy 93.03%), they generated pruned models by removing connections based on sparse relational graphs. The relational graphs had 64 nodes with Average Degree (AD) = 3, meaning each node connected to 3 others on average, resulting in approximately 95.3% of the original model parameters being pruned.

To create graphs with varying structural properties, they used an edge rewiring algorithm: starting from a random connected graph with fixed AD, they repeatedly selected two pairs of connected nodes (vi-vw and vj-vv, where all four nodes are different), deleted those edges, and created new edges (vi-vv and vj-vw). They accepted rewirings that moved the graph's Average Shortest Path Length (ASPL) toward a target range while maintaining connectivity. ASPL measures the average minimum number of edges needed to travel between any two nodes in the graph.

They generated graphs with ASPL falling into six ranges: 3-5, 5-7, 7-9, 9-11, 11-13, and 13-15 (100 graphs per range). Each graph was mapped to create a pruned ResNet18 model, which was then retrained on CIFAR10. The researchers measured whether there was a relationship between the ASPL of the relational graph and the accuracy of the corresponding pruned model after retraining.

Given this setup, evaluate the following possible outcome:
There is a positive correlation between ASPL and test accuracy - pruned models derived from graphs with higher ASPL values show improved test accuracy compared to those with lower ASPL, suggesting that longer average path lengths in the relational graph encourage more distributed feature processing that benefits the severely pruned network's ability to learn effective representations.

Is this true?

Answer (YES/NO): NO